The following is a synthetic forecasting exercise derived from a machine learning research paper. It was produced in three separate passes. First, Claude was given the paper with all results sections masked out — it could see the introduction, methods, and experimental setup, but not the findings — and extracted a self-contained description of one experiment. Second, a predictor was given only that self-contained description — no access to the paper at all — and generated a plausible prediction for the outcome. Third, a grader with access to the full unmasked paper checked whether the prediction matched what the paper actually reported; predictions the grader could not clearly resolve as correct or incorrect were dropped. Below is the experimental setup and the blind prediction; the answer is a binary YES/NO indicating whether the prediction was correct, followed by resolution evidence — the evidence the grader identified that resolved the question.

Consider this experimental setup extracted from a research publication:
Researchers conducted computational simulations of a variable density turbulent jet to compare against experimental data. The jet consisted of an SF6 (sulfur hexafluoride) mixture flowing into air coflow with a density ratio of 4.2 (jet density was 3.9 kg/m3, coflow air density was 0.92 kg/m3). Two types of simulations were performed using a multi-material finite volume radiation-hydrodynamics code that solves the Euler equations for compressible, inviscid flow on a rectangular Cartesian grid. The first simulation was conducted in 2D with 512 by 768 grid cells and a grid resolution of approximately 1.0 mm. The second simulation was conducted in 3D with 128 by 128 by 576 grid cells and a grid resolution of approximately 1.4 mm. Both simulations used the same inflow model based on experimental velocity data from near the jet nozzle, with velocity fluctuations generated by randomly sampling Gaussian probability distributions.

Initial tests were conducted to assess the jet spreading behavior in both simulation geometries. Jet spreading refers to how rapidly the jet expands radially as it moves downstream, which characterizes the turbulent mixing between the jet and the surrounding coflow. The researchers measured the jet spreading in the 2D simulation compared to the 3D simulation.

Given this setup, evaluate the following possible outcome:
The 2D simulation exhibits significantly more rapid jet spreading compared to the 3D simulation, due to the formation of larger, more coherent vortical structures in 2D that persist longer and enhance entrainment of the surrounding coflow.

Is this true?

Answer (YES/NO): YES